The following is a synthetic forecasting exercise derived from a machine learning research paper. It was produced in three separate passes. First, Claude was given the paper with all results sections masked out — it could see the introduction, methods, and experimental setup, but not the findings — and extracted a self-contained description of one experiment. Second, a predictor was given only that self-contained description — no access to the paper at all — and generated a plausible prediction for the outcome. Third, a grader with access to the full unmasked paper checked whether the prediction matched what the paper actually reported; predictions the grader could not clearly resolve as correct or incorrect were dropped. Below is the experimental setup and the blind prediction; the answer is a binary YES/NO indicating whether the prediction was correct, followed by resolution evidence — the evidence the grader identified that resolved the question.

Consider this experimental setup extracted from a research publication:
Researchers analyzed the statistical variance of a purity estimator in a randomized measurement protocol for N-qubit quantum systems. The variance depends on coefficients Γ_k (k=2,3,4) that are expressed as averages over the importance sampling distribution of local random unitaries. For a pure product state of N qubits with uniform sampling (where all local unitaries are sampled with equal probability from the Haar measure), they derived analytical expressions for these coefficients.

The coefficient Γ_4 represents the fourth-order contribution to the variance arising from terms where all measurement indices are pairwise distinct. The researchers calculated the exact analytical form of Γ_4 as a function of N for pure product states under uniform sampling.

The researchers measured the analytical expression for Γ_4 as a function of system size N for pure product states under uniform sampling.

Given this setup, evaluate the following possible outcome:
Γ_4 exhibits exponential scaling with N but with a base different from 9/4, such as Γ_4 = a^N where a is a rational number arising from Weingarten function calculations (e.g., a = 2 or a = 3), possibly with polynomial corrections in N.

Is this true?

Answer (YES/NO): NO